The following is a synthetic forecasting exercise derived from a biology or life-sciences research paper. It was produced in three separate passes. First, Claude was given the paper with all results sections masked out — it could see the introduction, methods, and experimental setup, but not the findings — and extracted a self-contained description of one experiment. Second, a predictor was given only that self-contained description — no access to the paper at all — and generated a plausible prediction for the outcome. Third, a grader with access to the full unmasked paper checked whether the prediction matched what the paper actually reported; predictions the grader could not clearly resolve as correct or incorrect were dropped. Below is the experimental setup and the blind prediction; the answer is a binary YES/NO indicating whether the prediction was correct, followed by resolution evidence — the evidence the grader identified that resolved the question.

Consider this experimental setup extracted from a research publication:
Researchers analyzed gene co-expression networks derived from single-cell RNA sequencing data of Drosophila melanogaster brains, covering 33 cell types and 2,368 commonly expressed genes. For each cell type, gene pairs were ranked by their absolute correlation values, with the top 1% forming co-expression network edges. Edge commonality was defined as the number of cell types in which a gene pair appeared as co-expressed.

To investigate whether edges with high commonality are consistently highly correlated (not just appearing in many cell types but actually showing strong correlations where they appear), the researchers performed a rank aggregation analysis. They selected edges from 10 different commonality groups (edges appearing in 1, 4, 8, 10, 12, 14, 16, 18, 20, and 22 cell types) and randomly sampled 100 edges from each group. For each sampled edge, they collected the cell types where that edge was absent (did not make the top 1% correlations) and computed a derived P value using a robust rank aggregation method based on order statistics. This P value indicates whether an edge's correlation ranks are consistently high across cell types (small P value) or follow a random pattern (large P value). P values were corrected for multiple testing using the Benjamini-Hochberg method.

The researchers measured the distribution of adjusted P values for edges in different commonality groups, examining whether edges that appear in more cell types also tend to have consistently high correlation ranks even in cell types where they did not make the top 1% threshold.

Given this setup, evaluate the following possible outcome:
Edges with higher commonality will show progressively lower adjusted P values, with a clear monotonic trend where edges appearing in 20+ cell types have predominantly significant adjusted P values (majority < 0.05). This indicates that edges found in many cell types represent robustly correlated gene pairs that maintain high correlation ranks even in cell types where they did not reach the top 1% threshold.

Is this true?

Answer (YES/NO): NO